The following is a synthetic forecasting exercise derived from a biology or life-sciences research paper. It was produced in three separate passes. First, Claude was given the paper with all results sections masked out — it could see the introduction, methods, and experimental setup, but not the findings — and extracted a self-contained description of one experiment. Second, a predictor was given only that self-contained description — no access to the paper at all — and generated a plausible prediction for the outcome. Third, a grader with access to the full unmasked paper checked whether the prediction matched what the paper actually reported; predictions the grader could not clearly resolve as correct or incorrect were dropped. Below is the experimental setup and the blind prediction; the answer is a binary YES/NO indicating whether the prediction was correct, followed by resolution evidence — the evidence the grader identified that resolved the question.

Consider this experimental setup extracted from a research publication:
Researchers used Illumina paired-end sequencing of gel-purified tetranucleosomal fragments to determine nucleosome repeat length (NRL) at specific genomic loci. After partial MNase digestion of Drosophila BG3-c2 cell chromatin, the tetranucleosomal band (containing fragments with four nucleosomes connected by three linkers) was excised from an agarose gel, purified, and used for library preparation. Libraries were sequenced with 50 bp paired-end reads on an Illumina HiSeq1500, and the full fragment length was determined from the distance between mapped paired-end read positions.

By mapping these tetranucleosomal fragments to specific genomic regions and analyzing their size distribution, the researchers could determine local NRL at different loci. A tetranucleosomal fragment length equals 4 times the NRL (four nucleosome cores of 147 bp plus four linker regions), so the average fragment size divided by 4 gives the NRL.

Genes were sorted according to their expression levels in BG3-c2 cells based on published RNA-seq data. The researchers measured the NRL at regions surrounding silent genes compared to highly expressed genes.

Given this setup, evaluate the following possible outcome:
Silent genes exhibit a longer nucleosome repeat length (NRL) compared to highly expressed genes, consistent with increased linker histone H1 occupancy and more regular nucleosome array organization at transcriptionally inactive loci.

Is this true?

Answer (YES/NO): YES